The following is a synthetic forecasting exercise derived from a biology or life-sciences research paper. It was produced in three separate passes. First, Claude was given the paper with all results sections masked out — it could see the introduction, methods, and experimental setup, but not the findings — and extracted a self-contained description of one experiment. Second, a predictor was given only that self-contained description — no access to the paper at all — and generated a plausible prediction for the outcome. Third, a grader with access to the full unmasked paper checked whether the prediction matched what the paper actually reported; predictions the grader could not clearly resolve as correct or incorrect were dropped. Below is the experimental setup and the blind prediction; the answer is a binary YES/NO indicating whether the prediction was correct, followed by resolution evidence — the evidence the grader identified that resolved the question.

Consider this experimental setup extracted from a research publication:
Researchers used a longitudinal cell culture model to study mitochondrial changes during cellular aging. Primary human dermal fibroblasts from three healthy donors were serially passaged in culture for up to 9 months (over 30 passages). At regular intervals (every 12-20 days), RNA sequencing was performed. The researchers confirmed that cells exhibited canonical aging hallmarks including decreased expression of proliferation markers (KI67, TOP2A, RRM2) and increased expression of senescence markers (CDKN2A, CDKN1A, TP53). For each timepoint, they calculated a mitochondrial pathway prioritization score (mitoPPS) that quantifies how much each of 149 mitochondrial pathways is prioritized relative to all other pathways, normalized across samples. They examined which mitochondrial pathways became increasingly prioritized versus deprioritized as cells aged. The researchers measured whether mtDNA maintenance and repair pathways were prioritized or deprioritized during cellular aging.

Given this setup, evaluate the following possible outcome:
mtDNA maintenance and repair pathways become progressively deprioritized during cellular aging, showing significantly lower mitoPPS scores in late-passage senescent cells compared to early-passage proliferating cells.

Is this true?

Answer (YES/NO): YES